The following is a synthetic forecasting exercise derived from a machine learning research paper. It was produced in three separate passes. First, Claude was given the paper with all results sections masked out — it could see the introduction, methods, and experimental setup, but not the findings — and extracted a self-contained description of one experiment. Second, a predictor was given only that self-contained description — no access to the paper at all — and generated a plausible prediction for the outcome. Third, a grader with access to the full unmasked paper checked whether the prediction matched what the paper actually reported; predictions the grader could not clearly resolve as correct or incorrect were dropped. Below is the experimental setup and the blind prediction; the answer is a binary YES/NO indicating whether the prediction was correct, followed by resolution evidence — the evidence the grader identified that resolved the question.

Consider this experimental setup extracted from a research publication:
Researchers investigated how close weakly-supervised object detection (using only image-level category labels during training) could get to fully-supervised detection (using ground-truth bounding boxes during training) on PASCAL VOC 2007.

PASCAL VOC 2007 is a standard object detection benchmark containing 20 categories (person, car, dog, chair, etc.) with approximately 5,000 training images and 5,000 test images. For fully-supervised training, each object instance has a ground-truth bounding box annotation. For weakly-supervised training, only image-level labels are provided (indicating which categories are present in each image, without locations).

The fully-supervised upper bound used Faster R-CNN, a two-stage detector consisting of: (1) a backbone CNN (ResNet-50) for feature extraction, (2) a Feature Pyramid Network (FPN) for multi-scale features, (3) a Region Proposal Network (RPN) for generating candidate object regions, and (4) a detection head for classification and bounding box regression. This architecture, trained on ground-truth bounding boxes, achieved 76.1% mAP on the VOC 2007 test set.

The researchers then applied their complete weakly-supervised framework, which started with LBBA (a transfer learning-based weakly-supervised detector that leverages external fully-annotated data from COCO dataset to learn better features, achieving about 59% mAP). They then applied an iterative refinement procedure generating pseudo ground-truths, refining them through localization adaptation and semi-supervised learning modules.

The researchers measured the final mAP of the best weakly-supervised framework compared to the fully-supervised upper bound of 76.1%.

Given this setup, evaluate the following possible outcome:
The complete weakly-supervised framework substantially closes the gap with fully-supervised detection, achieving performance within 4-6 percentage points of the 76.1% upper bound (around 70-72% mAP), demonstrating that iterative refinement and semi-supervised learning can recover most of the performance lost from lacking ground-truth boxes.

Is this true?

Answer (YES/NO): NO